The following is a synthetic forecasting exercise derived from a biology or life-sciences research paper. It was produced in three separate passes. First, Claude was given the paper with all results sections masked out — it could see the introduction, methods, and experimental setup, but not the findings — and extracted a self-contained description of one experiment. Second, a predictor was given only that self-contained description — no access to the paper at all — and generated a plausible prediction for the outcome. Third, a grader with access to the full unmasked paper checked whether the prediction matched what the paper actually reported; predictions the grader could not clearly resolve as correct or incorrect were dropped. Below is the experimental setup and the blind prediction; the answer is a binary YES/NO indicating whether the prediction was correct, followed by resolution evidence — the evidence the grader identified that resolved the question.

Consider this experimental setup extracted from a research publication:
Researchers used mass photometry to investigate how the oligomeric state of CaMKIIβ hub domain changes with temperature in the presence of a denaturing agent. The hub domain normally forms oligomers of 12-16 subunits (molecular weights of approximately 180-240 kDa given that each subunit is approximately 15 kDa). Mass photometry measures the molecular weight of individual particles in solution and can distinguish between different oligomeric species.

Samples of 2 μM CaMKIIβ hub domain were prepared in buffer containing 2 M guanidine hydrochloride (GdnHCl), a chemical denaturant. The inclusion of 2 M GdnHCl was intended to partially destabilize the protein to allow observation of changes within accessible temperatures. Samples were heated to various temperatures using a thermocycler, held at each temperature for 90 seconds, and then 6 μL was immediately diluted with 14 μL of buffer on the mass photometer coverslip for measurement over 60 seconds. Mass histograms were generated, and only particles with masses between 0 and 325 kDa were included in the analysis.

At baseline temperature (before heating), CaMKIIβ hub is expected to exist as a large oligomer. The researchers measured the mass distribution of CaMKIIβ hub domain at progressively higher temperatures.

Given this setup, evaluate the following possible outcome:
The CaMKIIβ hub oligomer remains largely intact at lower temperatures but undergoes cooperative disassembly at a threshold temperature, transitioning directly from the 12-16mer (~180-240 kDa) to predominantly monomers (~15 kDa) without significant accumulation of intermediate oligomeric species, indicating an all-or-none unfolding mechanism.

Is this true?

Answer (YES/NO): NO